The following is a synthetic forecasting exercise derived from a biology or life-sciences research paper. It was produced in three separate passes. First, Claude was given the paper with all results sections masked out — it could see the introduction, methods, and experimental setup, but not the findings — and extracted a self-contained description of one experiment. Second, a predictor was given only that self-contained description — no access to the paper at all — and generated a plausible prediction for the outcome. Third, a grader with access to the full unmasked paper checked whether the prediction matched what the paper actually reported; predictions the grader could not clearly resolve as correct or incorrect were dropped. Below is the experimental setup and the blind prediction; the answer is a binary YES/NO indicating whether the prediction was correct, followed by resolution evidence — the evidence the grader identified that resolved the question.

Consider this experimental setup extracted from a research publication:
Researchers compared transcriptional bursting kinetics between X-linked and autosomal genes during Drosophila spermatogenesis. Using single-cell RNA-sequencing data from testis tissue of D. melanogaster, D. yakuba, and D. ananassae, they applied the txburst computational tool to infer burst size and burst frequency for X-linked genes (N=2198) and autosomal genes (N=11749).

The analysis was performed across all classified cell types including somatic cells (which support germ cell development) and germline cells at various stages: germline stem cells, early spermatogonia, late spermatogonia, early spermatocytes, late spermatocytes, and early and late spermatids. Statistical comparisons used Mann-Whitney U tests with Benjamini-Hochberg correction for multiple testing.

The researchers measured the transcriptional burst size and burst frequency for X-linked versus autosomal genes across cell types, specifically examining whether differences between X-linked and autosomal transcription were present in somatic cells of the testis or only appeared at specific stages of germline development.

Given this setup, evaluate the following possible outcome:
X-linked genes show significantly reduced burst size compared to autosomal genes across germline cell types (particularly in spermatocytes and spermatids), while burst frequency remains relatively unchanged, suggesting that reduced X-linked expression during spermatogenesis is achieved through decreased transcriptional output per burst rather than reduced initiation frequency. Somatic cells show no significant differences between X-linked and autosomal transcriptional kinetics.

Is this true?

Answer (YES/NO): NO